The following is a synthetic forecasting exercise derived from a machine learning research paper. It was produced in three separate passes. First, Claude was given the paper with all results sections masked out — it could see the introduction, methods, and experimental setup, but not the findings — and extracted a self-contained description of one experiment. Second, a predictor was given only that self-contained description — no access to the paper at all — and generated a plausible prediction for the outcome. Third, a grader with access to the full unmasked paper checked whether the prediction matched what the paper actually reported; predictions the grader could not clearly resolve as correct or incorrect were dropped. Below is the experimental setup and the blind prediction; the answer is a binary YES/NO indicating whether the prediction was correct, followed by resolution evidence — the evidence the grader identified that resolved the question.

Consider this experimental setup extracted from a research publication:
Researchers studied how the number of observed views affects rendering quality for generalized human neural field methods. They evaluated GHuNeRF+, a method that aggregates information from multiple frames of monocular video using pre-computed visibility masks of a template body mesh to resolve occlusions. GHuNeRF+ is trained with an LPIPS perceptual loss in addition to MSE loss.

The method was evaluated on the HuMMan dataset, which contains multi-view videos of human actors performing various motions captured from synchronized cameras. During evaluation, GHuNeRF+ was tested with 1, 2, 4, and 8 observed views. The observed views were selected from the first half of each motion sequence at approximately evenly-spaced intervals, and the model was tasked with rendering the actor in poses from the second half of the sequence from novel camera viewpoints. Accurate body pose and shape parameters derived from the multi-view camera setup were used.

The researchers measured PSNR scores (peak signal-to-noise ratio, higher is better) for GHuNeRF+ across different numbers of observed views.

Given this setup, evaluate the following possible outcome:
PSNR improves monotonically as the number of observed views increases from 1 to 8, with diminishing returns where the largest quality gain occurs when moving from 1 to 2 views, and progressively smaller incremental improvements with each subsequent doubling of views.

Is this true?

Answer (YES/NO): YES